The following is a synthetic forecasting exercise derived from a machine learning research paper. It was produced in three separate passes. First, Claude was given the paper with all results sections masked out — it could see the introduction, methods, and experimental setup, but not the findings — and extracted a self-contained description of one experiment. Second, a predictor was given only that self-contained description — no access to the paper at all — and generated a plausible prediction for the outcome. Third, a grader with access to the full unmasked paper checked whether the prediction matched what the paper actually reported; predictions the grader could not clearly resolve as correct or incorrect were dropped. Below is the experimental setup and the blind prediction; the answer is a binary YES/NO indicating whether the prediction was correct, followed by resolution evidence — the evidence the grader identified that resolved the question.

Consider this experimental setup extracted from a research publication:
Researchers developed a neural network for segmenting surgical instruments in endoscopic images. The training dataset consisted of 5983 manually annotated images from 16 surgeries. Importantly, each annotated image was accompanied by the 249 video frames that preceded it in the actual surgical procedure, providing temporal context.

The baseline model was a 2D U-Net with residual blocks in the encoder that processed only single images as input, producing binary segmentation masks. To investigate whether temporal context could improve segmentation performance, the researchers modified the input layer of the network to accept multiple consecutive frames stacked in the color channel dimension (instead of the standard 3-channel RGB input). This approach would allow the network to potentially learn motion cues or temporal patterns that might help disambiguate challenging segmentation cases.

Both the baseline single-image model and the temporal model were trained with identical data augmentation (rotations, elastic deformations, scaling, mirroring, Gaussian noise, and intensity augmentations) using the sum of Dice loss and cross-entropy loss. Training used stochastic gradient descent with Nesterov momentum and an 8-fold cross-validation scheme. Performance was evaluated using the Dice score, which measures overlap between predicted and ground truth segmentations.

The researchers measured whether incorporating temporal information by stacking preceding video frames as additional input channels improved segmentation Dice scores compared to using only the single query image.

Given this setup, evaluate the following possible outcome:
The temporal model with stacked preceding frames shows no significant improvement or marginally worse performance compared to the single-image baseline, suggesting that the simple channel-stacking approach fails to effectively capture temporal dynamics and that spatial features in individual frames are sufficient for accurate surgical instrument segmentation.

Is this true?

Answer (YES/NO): YES